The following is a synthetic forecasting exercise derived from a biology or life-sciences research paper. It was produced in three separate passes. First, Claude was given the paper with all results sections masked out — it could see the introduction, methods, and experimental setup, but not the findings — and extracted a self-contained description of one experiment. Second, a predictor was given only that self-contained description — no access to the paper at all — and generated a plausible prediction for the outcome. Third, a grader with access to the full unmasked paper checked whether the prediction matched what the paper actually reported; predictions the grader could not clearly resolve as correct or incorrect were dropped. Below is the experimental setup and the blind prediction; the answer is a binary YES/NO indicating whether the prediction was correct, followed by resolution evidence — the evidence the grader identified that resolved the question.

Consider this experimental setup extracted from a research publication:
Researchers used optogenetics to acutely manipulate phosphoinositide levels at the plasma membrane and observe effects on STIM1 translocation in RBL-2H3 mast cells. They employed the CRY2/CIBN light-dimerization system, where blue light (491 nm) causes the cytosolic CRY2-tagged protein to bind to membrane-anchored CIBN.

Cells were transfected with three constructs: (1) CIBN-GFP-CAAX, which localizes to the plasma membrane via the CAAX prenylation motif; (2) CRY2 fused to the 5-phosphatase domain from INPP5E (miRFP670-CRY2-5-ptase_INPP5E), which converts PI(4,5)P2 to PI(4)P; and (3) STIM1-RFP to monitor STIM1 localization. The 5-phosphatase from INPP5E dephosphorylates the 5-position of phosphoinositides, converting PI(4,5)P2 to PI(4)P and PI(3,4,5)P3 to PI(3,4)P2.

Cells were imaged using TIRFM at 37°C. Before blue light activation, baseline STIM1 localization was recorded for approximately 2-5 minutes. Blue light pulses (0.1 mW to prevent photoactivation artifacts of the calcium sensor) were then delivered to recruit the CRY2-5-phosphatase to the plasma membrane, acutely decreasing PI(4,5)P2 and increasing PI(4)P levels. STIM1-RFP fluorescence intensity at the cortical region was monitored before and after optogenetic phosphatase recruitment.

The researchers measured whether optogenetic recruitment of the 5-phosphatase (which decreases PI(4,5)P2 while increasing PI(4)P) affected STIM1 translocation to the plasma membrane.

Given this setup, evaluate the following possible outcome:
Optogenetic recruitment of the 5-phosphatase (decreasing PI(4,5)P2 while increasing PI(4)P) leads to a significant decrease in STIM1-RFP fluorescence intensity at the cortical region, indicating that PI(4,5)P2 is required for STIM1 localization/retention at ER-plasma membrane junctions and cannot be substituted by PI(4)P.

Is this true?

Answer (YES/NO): NO